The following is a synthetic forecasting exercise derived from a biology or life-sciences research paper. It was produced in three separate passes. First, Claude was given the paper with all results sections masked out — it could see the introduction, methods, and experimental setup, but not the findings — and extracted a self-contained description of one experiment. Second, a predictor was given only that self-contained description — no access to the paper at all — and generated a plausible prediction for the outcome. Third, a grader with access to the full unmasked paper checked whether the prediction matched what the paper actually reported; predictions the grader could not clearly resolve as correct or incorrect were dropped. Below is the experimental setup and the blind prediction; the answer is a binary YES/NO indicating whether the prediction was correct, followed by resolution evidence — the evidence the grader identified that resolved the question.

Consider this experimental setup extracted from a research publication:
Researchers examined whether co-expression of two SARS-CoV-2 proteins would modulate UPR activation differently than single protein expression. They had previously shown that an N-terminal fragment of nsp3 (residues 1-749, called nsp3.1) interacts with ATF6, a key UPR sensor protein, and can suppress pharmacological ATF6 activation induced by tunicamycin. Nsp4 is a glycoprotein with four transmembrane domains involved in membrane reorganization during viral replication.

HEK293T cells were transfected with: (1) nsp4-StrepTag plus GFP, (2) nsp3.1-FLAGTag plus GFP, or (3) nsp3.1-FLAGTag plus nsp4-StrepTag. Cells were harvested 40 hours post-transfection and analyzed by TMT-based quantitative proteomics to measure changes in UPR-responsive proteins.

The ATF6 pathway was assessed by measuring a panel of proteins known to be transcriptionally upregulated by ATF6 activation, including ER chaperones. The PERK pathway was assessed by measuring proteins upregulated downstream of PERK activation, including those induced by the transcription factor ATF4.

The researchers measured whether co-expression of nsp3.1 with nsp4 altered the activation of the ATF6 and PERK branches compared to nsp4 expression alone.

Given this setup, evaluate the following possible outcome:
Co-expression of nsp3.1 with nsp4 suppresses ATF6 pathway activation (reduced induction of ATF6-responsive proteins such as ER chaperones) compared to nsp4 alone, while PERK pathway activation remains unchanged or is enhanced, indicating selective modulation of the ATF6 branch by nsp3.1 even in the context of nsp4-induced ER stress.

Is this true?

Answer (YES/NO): NO